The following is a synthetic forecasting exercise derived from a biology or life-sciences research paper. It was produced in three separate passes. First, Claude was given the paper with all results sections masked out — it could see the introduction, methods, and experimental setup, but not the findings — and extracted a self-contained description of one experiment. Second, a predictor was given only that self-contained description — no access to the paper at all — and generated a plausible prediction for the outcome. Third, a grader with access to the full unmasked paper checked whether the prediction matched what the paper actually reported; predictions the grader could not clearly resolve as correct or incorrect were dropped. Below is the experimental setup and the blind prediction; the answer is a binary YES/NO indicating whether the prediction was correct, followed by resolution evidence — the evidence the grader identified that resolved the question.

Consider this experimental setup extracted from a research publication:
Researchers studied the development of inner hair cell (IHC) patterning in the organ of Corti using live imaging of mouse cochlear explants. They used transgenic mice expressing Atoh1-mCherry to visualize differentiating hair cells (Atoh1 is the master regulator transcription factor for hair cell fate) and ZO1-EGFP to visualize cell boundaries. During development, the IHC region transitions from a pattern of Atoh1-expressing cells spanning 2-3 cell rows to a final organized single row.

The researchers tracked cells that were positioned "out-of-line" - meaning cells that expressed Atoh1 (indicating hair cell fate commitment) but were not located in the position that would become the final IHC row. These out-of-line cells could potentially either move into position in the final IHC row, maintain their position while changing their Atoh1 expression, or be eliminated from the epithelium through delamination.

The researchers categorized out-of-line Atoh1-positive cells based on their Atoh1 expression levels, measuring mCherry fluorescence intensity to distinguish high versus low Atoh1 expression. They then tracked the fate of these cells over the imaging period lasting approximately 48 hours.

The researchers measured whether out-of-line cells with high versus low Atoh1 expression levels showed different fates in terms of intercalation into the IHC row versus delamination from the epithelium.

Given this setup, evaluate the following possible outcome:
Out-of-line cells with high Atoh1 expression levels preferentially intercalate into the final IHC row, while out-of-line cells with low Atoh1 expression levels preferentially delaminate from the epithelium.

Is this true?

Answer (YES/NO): YES